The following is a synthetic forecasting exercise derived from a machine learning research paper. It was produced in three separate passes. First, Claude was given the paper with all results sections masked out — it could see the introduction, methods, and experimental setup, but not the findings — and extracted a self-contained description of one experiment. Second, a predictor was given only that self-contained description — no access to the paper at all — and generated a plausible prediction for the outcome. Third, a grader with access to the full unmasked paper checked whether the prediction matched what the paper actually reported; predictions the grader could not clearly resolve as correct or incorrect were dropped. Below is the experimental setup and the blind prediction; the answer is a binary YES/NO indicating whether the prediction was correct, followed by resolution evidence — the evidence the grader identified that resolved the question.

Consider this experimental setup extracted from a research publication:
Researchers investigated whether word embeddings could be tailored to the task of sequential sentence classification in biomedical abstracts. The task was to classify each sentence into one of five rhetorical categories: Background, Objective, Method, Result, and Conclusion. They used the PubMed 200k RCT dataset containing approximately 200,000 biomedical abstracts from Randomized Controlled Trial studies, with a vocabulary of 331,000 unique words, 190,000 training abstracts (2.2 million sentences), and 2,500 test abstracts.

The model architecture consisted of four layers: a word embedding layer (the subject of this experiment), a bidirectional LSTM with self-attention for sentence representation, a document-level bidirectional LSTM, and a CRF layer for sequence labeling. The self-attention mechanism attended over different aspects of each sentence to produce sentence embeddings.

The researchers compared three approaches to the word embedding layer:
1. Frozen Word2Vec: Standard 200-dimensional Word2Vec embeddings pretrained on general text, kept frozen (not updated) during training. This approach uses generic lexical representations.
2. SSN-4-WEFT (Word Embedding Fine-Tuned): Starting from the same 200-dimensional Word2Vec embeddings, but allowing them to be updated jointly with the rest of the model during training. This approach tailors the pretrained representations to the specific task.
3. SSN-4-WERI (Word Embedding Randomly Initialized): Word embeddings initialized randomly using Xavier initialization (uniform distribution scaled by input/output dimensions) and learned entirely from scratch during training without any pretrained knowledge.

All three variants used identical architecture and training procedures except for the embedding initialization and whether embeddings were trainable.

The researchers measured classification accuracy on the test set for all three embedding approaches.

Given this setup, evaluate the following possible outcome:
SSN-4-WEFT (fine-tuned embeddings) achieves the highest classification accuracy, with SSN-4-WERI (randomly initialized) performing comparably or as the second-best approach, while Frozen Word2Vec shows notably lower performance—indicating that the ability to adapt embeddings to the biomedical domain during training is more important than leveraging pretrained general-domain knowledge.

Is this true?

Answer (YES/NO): NO